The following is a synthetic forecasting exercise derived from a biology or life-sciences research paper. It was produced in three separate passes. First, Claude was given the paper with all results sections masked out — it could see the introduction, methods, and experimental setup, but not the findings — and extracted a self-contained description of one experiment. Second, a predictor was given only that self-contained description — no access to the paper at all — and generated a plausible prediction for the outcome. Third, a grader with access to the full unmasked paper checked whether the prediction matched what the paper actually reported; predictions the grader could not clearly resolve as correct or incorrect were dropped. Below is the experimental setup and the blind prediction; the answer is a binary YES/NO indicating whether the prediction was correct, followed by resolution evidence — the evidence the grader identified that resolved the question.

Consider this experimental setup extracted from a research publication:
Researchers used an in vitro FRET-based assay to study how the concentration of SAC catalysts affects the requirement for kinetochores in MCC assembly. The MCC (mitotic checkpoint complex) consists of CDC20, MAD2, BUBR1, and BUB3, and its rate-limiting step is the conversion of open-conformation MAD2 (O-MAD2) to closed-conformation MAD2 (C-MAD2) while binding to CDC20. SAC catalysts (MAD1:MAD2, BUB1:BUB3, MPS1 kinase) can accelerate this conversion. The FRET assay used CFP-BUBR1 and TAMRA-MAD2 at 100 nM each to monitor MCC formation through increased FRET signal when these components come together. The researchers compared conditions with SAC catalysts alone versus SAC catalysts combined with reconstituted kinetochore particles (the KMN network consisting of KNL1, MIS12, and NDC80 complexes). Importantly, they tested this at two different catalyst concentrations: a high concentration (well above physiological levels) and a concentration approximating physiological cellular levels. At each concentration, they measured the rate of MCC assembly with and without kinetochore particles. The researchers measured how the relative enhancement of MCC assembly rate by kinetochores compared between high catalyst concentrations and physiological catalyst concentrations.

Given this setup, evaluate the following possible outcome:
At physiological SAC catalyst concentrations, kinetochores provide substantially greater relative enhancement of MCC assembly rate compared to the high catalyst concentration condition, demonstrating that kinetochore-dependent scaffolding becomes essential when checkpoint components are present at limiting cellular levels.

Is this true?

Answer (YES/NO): YES